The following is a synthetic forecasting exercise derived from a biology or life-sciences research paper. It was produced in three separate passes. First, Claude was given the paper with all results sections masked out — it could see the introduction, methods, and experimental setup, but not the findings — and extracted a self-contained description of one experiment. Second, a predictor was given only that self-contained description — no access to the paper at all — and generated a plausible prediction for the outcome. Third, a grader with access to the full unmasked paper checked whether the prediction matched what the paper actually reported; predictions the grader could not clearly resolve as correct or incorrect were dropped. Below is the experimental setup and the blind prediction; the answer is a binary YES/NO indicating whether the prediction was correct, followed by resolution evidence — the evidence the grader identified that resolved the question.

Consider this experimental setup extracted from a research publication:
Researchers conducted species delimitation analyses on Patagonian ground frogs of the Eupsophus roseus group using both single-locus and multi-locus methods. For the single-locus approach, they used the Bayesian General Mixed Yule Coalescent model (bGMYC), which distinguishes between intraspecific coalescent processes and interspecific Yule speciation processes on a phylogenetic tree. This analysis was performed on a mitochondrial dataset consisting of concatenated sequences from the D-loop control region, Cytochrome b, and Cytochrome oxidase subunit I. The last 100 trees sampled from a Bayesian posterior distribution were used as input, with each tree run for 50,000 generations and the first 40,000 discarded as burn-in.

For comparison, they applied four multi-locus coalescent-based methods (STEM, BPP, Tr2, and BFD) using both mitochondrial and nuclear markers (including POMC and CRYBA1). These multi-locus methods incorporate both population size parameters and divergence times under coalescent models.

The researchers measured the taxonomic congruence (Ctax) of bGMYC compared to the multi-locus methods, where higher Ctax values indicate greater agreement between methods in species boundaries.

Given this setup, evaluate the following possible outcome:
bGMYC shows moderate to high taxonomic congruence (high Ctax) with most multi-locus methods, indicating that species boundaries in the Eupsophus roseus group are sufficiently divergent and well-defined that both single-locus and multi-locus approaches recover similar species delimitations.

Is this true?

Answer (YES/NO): NO